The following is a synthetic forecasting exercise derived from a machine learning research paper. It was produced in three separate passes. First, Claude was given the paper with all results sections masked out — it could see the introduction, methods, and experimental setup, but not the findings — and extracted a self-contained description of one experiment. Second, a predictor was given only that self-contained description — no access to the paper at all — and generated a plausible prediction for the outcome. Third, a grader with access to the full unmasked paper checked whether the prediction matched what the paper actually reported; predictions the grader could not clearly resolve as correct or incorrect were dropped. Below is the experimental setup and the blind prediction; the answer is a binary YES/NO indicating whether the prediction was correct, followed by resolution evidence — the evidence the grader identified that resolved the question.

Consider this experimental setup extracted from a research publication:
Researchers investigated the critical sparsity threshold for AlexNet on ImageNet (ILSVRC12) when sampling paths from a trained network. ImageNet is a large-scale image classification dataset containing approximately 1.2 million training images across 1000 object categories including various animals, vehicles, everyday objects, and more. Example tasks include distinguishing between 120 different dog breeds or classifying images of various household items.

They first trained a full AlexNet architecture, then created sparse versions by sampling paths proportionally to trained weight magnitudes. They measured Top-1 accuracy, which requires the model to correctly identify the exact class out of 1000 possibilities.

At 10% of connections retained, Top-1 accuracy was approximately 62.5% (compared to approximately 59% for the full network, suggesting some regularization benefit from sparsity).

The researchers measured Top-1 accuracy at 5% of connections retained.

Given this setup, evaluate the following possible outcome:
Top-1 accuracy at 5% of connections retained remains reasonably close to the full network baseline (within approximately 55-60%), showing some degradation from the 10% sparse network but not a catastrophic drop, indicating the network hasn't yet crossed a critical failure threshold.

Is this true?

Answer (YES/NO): NO